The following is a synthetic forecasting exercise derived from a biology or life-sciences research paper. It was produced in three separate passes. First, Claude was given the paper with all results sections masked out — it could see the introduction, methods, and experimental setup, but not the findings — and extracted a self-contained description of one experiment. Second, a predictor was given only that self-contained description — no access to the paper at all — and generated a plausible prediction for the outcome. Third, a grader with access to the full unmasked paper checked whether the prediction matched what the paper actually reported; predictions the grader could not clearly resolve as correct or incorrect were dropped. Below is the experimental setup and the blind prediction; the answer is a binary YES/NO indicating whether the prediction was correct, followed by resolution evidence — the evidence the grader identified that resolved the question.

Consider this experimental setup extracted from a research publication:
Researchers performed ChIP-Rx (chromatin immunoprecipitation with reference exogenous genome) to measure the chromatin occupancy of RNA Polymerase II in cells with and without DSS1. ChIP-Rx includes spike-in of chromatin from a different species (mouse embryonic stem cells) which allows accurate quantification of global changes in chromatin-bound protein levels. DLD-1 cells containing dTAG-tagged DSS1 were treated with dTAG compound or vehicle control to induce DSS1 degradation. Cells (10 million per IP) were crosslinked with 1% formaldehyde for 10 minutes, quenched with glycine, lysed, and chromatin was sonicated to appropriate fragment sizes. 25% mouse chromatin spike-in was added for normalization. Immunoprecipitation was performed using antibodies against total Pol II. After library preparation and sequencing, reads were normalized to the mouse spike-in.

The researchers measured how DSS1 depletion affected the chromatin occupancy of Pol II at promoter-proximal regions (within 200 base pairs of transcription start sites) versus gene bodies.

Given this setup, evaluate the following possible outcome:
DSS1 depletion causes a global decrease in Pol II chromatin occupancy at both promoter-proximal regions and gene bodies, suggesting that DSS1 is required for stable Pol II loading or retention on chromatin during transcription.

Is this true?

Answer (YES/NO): NO